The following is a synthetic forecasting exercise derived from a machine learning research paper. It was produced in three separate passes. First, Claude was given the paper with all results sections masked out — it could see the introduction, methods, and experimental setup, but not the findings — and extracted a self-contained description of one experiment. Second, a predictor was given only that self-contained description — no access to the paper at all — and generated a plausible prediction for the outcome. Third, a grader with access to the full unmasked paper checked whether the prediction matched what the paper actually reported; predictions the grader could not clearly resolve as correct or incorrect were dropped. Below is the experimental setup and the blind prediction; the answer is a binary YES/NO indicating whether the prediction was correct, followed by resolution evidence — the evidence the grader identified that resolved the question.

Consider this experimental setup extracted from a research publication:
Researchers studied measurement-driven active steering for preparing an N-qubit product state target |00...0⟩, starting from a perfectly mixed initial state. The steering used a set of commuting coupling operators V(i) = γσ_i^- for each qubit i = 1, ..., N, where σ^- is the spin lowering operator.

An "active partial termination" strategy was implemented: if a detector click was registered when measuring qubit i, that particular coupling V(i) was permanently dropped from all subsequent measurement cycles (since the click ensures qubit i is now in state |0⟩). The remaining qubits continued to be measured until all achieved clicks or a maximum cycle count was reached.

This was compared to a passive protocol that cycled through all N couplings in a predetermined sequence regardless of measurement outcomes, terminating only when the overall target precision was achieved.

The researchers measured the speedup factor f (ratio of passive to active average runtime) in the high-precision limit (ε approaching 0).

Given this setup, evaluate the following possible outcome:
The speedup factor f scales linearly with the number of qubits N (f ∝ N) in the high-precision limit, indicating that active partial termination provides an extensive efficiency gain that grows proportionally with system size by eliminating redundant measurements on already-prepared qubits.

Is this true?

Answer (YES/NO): NO